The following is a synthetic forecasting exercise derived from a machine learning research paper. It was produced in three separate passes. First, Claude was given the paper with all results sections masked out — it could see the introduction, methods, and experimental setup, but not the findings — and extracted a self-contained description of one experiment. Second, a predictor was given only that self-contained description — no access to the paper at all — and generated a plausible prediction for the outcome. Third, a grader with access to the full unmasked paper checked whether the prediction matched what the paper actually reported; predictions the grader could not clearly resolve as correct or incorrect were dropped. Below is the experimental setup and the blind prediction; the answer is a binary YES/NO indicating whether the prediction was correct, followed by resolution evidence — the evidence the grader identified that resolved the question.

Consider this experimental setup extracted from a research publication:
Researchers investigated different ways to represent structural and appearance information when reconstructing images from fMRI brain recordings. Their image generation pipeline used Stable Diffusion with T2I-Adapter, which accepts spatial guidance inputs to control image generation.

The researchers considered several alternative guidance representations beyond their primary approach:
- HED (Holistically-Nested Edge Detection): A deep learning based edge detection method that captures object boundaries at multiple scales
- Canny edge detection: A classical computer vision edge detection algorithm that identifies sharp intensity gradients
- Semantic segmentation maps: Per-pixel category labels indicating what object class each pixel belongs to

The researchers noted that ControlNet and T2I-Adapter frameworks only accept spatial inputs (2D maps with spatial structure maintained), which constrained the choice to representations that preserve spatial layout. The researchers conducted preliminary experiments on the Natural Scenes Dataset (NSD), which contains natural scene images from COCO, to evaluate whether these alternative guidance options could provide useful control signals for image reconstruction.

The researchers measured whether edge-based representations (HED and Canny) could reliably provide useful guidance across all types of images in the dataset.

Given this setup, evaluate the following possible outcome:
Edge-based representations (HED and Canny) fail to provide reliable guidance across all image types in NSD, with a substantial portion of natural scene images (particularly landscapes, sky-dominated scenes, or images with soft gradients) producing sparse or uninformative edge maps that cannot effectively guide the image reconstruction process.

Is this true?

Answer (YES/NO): NO